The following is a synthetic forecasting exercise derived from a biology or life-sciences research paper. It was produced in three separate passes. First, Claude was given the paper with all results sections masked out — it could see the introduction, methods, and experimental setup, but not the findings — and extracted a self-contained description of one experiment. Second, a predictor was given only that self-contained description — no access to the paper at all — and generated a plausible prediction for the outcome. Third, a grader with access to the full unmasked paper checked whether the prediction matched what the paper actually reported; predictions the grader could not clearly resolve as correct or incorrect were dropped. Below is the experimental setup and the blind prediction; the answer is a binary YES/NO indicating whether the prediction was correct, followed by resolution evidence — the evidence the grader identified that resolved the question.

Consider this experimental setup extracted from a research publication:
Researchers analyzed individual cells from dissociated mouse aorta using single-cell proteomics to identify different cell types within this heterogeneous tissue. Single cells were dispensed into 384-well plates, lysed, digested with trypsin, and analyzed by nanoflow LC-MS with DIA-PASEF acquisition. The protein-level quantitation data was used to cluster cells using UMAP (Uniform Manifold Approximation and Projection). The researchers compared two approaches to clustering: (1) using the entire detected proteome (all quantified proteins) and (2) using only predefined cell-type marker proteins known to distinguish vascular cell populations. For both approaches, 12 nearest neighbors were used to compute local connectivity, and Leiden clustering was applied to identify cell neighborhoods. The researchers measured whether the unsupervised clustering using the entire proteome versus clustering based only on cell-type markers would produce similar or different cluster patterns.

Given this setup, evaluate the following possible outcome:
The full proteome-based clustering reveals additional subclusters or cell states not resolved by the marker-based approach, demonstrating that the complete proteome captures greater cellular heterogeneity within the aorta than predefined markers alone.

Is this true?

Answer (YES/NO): YES